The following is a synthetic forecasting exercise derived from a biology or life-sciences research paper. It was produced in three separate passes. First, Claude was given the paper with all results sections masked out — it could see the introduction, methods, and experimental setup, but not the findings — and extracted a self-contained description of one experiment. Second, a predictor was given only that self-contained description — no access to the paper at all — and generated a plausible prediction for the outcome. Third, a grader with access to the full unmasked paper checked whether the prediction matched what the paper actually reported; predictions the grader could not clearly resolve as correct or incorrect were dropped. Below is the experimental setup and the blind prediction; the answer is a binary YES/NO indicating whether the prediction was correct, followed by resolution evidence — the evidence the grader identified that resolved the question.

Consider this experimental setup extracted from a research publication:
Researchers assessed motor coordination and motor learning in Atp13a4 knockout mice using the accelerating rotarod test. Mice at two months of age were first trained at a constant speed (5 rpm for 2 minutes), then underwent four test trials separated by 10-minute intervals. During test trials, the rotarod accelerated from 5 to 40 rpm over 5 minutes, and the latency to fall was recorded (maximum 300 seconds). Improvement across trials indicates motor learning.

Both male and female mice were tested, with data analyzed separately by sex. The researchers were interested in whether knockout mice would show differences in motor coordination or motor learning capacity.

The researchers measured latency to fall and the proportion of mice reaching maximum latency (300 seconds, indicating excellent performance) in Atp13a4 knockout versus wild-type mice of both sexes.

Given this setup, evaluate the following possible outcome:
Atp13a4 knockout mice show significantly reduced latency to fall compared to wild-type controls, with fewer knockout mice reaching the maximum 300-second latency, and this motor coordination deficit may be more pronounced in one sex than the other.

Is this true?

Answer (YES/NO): NO